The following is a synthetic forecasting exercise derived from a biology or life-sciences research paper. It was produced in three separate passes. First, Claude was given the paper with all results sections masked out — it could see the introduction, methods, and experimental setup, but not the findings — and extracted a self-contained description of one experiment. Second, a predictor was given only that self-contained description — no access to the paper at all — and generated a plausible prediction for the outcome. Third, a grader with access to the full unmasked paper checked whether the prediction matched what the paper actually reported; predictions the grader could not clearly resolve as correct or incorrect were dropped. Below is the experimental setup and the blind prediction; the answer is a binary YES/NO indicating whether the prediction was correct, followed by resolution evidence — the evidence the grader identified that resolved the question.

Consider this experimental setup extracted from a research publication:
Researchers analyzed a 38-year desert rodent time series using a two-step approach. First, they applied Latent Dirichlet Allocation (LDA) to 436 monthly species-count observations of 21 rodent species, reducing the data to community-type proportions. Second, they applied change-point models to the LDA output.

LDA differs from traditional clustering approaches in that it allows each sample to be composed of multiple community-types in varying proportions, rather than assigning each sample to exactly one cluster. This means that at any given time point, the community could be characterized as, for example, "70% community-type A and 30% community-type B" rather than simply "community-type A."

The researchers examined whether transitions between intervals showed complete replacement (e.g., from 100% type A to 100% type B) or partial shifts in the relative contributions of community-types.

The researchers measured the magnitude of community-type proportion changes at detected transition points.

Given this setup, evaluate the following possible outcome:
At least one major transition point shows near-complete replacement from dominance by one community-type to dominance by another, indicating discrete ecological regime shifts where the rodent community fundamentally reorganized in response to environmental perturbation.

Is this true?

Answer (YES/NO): YES